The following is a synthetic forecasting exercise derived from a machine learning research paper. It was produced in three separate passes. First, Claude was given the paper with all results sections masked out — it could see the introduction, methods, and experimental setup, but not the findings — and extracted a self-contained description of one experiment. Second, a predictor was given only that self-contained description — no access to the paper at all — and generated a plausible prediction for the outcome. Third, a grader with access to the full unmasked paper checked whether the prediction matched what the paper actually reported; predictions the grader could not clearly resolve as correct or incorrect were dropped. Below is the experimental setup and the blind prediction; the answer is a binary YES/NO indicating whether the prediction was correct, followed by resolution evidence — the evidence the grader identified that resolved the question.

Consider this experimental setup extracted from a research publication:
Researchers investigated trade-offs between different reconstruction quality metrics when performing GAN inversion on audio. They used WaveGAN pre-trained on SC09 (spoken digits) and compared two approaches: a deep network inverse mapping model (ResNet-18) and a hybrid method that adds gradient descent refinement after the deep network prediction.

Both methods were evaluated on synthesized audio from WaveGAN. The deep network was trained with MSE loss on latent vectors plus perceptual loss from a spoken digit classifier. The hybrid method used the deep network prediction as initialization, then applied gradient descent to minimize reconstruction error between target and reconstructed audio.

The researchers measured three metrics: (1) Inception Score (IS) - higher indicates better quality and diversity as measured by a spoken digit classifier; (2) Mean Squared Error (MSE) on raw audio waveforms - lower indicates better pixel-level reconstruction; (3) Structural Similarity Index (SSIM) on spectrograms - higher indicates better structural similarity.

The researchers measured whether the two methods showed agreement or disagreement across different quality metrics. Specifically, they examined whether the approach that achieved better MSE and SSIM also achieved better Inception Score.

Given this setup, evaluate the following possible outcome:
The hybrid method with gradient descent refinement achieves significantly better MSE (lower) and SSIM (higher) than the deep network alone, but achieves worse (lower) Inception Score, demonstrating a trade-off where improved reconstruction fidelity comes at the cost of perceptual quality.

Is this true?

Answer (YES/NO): YES